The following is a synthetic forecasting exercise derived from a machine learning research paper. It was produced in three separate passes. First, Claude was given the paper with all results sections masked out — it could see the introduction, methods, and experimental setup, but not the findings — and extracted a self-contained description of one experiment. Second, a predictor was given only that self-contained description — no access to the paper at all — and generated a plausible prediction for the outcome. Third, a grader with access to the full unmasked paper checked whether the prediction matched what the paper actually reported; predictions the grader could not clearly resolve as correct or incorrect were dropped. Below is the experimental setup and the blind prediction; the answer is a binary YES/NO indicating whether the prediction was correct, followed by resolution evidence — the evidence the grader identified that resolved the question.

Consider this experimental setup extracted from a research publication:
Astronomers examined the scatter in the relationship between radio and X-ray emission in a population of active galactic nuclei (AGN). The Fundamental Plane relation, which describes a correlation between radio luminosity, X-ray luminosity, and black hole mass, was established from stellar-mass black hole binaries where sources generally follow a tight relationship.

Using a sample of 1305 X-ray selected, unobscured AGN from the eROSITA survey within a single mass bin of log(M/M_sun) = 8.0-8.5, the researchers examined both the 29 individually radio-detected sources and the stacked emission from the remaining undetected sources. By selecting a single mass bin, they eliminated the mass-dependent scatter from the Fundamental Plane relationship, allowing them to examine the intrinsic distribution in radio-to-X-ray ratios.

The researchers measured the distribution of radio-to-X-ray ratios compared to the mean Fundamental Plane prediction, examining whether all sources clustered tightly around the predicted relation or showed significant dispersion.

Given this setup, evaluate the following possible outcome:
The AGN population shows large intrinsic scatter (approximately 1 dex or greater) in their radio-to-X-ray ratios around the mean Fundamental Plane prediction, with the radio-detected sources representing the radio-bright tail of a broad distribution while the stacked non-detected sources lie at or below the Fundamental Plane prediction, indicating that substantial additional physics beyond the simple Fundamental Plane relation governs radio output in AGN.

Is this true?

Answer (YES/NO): YES